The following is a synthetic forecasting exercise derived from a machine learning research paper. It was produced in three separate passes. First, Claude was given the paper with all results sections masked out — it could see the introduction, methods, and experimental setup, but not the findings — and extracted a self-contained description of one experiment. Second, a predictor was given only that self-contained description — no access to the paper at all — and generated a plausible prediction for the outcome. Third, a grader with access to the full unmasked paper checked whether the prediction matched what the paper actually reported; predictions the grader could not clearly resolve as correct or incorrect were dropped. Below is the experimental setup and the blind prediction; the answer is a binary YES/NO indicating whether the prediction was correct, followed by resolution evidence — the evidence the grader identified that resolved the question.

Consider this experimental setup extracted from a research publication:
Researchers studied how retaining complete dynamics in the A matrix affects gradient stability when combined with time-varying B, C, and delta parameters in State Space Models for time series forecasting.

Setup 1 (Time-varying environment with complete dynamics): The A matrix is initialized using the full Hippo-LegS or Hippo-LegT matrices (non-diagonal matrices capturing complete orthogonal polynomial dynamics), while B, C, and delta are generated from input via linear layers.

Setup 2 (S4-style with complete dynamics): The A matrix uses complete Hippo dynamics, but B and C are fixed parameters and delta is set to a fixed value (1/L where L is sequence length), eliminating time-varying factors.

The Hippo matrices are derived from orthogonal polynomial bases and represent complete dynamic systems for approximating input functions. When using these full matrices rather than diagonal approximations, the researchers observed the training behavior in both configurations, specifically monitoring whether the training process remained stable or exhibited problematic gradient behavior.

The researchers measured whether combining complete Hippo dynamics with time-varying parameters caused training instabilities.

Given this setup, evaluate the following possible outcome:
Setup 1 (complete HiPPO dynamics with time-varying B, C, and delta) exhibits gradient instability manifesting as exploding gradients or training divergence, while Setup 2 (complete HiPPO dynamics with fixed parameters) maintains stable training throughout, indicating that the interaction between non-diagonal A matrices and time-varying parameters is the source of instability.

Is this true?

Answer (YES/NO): YES